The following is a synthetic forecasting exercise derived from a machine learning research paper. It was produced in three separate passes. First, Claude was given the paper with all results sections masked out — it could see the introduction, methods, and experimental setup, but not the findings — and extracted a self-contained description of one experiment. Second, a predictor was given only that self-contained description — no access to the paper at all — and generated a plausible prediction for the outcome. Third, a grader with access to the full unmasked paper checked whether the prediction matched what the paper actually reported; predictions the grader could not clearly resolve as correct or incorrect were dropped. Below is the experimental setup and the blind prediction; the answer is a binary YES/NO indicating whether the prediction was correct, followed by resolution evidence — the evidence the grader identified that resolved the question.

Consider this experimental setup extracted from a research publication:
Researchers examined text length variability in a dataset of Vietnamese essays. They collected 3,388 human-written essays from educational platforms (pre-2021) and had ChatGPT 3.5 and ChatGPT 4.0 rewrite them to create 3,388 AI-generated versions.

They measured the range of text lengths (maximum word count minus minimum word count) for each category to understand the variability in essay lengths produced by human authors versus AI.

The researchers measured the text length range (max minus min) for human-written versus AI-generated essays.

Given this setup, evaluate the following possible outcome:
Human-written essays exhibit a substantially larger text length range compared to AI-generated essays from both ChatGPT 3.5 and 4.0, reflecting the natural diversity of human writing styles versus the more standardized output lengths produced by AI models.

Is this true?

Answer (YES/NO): YES